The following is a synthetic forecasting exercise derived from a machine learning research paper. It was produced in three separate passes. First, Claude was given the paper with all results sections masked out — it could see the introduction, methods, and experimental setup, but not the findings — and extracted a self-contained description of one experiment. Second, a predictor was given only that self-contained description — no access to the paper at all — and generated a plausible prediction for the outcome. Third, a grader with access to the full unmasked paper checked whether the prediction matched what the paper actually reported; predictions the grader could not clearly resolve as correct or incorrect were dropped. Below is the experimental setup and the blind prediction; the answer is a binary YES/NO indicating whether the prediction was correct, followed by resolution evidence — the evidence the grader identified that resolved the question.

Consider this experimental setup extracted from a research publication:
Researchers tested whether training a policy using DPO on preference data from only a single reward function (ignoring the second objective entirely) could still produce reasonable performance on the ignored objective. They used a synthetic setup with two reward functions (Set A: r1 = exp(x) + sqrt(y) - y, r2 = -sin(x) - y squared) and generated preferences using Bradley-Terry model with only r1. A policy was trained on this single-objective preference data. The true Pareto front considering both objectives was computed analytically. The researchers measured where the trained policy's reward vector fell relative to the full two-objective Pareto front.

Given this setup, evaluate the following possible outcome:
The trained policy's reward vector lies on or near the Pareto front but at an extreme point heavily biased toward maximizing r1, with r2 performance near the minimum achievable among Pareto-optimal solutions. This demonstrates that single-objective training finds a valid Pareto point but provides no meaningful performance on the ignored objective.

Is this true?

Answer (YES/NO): NO